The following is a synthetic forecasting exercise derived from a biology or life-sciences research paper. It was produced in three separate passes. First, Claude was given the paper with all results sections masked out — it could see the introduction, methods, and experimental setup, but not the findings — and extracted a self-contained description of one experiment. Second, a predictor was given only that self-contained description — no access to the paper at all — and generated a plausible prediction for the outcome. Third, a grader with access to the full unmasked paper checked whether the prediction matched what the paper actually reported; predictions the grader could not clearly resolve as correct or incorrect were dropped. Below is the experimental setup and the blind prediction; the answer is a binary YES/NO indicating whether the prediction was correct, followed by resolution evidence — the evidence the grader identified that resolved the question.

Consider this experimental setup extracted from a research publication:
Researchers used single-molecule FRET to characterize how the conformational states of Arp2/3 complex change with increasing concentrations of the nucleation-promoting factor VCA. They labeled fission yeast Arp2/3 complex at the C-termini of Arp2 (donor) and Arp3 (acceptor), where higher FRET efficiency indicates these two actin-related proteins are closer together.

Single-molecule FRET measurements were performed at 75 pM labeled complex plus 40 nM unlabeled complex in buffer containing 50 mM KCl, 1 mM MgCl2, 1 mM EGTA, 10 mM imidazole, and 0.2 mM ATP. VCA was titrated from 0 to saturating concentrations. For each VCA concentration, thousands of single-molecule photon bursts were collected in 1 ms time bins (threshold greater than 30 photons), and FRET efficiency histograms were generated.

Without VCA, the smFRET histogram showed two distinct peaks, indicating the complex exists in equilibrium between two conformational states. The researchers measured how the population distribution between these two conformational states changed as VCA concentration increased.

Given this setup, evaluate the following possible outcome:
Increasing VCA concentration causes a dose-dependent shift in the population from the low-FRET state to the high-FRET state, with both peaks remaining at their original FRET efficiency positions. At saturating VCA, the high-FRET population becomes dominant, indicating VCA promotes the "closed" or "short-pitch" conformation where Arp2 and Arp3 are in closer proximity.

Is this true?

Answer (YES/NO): NO